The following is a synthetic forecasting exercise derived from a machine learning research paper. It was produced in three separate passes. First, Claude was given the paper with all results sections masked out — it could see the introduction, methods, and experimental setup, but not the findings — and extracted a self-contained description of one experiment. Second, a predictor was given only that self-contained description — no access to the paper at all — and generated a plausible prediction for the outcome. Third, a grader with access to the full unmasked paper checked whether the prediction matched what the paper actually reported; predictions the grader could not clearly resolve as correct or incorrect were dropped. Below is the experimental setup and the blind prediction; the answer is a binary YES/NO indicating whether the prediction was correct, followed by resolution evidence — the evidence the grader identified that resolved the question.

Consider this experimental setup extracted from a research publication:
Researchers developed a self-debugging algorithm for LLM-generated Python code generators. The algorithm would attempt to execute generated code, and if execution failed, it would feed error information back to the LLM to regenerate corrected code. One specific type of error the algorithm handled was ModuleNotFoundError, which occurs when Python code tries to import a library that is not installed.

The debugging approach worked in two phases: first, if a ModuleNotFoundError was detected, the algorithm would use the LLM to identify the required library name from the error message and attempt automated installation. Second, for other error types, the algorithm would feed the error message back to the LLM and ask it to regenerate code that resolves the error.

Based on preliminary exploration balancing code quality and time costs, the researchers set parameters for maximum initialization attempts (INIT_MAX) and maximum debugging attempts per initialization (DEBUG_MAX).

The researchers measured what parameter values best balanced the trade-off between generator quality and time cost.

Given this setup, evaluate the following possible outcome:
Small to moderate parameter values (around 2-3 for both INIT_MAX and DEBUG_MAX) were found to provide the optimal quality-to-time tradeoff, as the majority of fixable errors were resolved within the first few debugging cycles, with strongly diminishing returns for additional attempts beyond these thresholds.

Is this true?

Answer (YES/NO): NO